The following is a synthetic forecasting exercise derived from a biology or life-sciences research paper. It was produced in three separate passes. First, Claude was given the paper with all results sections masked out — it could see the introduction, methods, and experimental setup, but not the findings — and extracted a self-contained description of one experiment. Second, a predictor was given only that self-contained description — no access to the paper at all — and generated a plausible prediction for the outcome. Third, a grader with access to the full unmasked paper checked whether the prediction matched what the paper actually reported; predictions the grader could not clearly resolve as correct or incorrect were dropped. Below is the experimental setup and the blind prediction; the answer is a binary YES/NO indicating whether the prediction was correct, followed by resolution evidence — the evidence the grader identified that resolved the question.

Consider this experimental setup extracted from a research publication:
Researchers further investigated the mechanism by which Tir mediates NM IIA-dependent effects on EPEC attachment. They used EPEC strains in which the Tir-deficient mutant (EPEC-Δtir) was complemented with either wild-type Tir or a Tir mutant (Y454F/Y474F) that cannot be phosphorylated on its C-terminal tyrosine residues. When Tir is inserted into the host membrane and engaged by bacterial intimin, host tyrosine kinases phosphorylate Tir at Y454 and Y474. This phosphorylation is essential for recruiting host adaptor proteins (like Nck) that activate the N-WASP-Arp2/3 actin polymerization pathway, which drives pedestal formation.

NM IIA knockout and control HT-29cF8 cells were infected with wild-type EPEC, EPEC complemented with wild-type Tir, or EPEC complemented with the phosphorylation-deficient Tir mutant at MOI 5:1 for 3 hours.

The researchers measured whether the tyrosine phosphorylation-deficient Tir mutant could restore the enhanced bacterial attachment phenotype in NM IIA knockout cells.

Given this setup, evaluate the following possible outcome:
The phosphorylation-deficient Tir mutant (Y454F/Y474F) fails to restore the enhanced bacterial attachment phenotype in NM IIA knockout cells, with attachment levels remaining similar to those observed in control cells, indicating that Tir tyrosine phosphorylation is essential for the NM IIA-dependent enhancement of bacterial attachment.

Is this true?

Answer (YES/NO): YES